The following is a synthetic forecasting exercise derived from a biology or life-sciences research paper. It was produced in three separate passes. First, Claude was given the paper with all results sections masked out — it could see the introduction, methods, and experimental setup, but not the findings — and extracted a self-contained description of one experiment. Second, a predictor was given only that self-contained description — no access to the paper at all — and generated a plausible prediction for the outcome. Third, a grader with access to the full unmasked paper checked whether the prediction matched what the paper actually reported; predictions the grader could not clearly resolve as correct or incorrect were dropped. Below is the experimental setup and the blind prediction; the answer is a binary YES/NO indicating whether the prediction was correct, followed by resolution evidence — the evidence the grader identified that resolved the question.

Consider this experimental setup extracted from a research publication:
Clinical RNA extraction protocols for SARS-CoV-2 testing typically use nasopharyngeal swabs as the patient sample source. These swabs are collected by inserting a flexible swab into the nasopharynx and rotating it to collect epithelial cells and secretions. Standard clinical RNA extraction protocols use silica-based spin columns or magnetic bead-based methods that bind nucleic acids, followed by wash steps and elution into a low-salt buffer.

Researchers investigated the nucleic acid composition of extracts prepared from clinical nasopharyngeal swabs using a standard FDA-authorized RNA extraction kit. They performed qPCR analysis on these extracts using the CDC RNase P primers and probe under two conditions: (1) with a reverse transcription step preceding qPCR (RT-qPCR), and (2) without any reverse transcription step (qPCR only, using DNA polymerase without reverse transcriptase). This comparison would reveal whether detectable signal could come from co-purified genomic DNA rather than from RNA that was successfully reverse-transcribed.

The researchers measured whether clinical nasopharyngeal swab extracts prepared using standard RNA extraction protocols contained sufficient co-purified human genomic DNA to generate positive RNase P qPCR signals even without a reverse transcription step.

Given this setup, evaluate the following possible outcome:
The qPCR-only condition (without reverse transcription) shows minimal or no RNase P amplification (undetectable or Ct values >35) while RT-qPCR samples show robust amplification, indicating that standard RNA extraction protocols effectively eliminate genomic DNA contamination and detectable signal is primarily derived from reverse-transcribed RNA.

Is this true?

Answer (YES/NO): NO